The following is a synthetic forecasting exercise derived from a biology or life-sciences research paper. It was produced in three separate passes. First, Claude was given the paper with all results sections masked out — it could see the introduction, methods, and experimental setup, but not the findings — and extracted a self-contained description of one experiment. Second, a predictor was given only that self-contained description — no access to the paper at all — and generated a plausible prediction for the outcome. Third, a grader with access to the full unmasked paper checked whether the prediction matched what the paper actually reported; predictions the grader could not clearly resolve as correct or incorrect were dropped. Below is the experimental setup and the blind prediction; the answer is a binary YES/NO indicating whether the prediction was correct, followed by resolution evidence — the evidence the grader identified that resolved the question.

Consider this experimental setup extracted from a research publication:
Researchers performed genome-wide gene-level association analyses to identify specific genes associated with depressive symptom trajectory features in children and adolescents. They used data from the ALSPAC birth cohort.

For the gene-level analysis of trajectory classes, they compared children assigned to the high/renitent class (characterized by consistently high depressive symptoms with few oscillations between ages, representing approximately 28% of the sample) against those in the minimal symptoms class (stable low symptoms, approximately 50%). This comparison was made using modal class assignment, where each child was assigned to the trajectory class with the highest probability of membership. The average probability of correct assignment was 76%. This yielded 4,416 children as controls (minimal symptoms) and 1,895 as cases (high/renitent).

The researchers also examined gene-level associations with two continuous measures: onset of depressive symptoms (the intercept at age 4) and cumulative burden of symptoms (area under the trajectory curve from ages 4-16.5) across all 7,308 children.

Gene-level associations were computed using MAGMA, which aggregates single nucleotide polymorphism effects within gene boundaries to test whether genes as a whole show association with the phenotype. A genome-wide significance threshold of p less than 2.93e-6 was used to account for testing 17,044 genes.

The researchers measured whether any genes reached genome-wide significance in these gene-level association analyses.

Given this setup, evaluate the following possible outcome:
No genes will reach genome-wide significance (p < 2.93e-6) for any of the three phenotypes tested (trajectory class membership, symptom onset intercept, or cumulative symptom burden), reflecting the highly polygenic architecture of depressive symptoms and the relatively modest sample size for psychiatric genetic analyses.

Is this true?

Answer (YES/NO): YES